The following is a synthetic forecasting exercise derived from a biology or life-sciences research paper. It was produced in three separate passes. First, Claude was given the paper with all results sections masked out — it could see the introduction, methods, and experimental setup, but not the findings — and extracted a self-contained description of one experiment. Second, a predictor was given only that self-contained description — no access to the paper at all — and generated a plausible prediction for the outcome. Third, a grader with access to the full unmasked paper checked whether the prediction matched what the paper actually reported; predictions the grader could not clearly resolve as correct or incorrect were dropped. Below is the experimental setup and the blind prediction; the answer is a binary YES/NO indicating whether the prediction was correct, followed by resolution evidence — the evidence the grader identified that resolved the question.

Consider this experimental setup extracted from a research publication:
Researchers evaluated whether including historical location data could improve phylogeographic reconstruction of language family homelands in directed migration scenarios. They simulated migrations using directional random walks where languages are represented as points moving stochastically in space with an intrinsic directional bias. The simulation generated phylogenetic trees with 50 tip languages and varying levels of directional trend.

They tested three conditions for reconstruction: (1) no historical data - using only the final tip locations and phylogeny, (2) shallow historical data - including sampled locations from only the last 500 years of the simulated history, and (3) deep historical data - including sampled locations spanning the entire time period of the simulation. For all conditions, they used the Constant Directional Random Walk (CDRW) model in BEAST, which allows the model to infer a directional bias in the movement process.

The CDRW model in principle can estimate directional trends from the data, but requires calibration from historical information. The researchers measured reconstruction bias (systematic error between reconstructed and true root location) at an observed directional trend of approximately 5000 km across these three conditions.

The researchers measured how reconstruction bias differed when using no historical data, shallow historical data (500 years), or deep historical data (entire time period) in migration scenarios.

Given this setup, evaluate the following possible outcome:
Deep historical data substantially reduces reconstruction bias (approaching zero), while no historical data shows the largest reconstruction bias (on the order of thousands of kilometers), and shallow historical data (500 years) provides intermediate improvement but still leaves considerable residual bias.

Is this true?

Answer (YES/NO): NO